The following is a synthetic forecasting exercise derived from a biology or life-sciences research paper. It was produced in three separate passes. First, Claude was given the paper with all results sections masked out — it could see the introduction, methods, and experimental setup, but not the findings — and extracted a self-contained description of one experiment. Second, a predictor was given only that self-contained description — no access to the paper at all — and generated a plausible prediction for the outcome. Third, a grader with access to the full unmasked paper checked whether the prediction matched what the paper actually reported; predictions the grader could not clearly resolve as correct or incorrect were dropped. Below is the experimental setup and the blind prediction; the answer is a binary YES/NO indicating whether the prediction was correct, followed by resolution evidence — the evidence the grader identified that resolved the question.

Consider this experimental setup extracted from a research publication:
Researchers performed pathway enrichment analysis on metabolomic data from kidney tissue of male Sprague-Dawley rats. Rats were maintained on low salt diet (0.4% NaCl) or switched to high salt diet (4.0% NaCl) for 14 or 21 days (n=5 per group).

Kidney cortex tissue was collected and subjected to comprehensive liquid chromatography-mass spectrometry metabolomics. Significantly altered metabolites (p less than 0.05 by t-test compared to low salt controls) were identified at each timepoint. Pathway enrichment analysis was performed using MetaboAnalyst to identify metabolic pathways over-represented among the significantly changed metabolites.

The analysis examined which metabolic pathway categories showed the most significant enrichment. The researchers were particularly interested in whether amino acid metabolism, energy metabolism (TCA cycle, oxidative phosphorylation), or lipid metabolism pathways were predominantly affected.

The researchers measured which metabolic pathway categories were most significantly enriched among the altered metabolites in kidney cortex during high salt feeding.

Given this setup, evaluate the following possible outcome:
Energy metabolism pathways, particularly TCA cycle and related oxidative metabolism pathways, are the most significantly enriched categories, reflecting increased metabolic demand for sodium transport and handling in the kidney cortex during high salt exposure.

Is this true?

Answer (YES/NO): NO